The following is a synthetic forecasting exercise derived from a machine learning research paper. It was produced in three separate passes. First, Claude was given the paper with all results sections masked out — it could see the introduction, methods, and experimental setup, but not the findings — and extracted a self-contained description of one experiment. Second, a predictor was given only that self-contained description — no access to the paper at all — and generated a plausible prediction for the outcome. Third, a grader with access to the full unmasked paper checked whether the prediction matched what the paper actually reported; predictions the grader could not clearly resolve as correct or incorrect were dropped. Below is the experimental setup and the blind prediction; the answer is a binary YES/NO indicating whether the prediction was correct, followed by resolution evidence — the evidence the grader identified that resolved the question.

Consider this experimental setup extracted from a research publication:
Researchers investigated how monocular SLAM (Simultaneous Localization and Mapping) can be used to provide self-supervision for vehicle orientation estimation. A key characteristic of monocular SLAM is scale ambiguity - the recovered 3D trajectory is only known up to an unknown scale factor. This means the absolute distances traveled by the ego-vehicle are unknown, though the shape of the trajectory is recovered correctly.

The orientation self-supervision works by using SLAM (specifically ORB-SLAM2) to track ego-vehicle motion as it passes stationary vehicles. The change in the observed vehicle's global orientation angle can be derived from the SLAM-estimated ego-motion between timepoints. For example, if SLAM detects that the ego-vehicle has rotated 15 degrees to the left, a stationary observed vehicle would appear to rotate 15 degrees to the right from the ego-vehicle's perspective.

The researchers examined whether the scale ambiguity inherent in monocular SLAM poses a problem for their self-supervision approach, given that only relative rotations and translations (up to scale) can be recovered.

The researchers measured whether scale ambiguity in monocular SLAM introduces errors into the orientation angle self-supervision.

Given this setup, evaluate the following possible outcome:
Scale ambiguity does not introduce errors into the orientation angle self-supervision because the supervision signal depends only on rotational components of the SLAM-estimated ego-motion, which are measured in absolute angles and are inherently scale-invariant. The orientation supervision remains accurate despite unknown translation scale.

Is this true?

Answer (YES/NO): YES